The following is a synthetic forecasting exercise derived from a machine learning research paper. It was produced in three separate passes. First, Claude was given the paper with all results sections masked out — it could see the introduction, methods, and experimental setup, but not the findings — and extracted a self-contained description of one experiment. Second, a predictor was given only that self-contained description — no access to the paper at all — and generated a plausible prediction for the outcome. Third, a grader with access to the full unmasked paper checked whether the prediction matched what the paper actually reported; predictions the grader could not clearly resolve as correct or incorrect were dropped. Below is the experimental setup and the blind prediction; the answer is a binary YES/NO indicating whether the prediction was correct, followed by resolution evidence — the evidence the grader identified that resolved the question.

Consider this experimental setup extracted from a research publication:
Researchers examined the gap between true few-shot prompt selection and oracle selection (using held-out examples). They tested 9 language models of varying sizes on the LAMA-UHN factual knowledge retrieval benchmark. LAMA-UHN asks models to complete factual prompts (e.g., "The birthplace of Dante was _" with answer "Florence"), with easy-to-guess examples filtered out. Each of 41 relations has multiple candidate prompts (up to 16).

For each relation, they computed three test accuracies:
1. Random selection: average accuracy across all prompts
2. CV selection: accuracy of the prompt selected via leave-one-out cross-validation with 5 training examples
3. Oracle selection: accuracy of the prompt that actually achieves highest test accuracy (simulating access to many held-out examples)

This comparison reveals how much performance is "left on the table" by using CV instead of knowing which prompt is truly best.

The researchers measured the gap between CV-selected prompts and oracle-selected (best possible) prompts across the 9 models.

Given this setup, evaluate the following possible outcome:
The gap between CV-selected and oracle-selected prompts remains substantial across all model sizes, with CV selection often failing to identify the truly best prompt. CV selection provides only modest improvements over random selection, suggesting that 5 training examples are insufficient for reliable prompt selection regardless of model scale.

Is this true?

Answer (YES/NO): YES